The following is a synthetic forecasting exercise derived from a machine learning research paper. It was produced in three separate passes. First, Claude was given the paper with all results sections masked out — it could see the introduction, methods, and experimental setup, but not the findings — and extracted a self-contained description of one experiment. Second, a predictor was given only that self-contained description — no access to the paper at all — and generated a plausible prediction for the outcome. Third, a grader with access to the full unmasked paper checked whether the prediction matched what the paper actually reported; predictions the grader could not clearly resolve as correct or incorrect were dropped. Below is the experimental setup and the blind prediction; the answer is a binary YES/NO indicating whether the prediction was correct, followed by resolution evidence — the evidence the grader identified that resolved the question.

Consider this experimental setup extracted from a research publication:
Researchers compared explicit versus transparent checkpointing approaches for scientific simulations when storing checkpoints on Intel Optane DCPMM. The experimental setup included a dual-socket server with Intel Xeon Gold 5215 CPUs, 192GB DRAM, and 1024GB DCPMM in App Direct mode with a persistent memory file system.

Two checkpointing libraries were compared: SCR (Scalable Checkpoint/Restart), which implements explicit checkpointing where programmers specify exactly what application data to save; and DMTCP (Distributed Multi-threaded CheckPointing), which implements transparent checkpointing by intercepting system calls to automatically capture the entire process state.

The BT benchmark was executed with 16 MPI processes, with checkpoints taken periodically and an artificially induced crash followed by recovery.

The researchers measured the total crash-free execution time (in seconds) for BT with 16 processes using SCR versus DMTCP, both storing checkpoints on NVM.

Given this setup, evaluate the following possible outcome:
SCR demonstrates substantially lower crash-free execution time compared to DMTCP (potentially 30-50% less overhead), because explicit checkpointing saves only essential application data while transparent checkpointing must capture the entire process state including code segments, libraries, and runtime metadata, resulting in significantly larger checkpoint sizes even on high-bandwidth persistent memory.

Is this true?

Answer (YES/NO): YES